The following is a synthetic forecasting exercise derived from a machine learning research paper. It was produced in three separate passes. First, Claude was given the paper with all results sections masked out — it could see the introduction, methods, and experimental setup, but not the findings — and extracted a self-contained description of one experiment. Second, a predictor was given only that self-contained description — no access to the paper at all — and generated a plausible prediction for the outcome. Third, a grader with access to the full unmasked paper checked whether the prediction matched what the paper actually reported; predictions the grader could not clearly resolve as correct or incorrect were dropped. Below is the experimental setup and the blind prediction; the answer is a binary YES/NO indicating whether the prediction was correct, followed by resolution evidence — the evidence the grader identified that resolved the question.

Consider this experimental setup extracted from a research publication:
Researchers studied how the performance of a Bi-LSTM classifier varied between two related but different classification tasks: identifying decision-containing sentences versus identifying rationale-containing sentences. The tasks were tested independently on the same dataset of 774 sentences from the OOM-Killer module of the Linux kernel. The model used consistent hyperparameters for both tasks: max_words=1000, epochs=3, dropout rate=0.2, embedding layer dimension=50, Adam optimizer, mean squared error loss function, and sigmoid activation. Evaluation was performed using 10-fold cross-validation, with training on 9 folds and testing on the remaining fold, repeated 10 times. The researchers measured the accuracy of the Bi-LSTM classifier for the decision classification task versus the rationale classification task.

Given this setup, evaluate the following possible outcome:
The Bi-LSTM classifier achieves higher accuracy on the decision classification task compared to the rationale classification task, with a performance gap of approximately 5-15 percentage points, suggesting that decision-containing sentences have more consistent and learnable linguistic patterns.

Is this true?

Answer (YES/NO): NO